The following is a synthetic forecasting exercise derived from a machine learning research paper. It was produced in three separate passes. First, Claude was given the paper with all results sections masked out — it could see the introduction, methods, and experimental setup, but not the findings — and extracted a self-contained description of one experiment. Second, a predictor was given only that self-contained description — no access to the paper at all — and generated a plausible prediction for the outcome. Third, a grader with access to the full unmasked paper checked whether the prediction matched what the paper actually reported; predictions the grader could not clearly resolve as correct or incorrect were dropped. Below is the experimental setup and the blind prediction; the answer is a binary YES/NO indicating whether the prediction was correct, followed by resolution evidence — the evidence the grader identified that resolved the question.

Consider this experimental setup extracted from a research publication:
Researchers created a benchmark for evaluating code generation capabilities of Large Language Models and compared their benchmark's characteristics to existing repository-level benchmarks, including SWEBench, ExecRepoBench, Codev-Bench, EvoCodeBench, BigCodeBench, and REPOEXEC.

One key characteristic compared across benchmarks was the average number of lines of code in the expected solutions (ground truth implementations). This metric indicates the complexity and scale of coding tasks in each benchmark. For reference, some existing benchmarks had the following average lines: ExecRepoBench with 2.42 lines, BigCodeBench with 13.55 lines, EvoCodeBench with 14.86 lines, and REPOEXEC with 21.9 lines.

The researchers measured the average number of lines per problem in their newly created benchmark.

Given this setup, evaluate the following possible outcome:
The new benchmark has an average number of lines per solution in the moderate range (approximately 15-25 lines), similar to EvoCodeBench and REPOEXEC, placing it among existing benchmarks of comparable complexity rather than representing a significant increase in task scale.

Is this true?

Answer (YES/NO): NO